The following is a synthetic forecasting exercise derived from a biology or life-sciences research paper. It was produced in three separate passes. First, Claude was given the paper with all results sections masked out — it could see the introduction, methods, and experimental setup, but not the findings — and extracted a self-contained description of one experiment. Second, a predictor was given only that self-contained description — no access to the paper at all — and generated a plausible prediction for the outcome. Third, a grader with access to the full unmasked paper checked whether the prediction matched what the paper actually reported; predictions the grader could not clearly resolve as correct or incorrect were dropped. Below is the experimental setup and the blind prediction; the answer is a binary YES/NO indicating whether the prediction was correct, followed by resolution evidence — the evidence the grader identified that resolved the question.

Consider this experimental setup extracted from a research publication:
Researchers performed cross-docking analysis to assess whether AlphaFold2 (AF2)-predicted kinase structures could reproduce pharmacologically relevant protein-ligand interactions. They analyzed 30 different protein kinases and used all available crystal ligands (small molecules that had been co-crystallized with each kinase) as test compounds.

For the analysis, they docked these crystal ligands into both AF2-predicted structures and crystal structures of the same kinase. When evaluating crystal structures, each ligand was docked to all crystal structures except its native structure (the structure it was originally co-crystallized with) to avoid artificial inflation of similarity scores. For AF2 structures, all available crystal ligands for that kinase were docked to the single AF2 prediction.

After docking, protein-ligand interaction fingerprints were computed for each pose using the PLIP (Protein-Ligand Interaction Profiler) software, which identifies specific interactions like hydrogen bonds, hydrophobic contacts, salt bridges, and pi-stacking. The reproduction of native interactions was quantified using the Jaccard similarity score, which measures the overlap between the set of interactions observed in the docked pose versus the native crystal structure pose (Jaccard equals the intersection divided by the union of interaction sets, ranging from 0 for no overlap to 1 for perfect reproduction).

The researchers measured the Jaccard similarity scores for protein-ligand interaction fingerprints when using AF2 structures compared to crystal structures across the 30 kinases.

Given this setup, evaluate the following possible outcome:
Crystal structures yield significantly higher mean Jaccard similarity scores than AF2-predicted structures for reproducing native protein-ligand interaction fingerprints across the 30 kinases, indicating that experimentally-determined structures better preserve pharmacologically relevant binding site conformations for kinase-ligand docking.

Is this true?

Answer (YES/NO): YES